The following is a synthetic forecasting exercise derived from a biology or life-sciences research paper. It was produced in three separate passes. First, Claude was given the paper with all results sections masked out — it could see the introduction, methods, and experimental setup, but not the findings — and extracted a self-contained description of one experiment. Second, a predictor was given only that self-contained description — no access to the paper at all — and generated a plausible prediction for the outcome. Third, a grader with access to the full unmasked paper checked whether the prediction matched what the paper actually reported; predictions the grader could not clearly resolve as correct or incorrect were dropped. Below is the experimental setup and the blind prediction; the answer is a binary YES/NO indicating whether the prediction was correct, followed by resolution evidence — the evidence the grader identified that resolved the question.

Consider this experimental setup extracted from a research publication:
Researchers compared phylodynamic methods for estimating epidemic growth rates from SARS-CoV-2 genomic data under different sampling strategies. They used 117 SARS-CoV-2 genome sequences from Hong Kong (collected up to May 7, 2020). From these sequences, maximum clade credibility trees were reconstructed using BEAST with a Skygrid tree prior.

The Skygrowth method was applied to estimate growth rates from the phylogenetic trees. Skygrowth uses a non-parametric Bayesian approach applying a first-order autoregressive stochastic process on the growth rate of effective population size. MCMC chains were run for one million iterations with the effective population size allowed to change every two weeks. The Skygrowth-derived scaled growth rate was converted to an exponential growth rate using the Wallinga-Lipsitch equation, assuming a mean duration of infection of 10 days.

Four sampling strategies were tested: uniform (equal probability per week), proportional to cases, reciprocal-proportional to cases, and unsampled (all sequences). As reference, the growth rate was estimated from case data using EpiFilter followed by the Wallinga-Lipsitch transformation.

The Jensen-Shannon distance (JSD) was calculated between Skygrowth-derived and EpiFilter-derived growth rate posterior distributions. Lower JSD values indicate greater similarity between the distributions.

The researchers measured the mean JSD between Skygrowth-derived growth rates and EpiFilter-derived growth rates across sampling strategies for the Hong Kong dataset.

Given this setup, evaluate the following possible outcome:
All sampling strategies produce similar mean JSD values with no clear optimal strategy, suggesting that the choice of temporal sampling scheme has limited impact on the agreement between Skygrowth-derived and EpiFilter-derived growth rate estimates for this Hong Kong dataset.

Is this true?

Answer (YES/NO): NO